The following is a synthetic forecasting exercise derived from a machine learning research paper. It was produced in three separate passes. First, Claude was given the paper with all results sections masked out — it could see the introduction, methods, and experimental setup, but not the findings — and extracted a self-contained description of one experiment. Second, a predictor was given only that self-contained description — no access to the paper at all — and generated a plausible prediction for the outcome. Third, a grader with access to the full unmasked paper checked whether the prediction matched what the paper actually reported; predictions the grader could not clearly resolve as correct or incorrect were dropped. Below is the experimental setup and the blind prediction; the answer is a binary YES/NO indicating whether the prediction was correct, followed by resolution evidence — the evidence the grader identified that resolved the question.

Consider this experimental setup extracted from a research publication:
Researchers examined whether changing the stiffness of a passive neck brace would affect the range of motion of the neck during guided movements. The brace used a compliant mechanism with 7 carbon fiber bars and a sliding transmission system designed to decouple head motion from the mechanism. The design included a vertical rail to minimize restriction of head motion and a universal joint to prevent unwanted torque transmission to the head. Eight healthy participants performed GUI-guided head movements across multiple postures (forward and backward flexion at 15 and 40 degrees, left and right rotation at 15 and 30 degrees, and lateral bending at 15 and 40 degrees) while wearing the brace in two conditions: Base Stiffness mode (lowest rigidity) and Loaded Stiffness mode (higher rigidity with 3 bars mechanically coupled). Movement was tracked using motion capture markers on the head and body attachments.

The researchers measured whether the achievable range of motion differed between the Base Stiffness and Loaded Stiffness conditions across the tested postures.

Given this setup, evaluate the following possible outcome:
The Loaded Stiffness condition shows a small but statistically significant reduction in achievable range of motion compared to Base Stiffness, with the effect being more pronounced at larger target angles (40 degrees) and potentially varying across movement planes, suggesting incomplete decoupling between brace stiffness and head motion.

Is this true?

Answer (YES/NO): NO